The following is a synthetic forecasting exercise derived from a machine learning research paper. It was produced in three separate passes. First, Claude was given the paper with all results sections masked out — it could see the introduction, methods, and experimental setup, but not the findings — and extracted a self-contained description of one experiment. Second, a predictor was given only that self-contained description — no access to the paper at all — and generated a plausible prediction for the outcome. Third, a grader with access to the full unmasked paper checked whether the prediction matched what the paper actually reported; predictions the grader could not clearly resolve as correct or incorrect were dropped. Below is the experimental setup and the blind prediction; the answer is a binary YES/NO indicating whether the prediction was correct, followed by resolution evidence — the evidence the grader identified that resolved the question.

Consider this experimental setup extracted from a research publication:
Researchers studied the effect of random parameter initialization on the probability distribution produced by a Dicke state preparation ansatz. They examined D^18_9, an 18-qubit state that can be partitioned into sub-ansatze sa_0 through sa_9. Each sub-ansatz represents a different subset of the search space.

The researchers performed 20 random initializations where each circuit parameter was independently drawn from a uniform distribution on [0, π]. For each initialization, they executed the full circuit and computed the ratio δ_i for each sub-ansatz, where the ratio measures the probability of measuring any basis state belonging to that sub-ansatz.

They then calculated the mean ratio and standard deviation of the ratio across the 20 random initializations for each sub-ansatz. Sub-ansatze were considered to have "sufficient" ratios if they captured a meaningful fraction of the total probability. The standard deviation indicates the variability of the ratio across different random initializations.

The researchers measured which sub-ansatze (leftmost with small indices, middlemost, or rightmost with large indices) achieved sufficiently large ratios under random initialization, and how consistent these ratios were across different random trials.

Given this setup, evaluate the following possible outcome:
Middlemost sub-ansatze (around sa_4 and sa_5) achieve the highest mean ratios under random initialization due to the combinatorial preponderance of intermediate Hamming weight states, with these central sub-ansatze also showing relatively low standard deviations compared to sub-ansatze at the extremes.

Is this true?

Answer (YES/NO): NO